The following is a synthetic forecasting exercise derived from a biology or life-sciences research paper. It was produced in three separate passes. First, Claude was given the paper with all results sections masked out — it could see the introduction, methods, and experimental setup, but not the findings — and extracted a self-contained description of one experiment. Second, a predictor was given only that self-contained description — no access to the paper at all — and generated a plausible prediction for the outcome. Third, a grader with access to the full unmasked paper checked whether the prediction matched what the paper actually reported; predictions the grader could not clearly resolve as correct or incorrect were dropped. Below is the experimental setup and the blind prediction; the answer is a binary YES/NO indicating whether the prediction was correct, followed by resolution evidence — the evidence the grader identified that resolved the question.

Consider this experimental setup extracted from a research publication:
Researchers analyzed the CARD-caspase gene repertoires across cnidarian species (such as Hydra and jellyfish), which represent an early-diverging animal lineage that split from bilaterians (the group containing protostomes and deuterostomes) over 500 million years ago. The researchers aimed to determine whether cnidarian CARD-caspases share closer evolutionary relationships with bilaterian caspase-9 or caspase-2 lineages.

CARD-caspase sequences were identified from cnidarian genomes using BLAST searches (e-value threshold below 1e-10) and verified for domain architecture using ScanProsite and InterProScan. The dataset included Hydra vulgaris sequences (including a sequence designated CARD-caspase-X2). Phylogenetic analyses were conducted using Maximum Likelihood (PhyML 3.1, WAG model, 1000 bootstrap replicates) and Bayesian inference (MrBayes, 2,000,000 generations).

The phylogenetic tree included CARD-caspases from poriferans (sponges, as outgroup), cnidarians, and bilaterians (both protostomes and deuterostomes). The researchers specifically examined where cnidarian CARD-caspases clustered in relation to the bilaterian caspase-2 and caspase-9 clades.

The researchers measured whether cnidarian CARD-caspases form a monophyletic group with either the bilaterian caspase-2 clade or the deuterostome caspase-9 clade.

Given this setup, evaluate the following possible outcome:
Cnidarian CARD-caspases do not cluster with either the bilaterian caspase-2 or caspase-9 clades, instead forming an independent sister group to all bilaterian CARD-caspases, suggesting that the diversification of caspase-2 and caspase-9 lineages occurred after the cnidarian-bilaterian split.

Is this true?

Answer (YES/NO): NO